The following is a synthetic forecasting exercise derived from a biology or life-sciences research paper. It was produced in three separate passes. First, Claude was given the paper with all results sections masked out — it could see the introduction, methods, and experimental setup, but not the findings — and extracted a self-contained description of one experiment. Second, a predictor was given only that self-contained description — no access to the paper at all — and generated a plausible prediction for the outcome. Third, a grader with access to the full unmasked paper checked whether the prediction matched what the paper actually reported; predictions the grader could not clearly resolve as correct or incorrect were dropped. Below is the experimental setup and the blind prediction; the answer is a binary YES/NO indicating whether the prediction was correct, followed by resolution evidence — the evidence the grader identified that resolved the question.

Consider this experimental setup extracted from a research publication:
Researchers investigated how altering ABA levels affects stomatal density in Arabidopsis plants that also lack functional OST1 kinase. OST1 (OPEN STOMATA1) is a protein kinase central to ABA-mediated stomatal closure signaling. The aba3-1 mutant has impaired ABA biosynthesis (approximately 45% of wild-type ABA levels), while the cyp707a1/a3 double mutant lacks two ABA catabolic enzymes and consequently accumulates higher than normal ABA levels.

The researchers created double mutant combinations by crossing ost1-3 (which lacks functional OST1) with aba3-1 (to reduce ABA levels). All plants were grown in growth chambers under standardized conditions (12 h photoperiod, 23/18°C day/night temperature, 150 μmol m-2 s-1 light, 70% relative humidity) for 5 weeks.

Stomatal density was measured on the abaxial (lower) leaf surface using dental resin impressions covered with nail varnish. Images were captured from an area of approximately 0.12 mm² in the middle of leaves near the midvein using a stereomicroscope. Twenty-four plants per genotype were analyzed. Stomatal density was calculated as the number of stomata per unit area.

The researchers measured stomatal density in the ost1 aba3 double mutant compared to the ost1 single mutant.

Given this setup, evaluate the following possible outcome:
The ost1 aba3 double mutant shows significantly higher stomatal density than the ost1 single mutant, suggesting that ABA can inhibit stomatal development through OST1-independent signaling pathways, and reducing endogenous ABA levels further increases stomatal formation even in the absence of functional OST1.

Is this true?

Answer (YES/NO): YES